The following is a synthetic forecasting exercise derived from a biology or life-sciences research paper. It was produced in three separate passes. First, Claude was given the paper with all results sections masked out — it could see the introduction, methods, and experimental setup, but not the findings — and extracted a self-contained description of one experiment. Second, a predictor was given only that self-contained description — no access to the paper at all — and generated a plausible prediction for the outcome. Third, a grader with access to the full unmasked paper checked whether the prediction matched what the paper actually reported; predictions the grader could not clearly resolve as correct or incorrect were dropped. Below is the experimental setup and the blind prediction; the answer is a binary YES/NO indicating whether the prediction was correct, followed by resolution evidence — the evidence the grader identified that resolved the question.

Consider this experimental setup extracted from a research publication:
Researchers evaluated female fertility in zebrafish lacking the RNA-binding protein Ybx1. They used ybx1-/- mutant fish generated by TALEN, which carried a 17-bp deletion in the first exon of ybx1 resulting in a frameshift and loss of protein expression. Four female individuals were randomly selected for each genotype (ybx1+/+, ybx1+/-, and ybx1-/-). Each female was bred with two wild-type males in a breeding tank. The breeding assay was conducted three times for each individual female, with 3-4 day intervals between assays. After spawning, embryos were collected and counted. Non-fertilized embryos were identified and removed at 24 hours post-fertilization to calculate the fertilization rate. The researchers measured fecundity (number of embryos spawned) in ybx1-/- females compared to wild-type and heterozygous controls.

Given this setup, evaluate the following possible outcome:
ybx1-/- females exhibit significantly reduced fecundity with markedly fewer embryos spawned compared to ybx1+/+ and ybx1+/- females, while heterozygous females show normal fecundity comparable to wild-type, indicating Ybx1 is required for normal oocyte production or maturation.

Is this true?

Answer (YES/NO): YES